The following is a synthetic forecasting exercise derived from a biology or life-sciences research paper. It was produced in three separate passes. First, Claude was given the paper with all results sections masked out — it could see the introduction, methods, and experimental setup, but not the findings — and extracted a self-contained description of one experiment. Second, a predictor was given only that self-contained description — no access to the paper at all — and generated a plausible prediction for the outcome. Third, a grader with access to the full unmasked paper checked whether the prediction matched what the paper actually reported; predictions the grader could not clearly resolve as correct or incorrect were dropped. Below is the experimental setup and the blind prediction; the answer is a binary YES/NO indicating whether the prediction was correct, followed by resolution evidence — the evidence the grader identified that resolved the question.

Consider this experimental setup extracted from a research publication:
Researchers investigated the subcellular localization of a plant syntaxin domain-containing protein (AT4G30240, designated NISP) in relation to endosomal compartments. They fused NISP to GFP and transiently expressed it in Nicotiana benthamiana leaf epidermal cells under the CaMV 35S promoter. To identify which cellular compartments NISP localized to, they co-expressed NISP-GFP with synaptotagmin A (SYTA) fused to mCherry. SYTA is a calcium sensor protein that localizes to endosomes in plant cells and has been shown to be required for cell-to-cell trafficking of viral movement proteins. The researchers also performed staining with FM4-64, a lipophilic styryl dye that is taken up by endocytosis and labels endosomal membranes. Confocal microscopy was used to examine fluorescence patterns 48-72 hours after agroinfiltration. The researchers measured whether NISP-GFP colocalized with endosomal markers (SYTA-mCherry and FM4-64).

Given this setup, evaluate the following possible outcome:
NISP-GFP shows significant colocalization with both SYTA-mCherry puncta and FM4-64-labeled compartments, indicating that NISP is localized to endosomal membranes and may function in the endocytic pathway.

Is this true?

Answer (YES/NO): YES